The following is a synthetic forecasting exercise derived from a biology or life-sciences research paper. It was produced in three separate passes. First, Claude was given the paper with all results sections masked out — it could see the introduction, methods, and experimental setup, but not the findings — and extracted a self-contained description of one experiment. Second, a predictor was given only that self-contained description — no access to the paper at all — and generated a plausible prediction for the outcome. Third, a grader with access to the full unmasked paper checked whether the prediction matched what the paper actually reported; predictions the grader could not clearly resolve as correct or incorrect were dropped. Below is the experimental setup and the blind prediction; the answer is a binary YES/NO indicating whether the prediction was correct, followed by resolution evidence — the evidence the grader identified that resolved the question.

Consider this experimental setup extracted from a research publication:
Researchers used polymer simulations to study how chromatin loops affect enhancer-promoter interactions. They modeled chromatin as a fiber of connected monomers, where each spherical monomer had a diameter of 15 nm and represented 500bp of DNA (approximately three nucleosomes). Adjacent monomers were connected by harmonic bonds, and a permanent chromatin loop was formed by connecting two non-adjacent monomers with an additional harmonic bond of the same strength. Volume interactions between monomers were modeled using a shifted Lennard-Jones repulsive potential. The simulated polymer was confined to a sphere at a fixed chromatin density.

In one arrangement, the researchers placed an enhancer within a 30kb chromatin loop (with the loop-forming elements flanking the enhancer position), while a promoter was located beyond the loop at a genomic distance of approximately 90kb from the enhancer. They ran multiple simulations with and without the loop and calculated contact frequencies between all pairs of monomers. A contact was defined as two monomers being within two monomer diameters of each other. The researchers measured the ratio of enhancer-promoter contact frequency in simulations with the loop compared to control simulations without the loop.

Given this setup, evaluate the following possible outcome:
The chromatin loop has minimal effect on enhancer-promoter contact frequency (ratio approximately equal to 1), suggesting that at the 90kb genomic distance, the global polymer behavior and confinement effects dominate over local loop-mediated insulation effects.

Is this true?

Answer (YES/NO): NO